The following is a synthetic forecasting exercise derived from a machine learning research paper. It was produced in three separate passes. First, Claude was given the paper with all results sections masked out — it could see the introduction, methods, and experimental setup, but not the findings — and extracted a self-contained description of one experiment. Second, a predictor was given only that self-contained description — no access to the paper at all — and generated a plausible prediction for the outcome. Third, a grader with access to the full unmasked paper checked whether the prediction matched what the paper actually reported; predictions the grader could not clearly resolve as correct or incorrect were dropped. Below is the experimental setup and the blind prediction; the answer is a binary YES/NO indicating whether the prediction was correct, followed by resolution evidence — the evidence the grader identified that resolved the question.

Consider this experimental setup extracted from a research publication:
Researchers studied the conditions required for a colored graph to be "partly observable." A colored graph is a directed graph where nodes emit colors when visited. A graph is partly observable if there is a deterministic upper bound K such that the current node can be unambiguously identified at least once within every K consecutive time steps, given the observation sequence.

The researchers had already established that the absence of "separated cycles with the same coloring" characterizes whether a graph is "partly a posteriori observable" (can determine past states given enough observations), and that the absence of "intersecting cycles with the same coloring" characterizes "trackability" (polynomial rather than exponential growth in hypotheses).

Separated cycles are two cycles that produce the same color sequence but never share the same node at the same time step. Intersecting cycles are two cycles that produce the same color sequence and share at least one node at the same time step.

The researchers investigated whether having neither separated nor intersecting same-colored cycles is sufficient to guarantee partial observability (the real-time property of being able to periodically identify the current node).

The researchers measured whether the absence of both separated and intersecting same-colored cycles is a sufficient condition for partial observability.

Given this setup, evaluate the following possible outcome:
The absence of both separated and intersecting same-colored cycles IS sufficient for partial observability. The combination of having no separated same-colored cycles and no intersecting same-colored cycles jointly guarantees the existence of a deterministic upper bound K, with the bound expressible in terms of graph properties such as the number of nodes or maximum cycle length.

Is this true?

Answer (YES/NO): NO